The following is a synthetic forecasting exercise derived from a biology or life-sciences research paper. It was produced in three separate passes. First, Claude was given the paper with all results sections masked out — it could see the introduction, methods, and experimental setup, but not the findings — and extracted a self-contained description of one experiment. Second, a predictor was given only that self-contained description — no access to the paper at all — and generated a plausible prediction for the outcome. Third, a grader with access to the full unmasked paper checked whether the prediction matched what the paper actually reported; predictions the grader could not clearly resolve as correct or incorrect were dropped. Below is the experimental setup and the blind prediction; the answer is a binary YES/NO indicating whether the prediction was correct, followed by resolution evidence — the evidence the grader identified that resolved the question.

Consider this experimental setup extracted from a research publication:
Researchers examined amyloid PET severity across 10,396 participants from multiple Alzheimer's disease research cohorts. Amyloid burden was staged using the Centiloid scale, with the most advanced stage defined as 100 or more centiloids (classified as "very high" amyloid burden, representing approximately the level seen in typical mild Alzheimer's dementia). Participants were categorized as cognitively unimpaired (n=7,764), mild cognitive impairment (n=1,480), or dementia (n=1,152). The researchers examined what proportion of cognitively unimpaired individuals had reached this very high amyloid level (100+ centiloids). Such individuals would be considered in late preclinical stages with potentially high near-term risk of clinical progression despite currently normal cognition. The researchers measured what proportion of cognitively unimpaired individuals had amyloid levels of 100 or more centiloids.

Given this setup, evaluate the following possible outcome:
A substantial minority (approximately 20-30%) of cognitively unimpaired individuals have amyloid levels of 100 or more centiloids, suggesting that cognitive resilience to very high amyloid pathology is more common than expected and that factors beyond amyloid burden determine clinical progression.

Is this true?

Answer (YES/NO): NO